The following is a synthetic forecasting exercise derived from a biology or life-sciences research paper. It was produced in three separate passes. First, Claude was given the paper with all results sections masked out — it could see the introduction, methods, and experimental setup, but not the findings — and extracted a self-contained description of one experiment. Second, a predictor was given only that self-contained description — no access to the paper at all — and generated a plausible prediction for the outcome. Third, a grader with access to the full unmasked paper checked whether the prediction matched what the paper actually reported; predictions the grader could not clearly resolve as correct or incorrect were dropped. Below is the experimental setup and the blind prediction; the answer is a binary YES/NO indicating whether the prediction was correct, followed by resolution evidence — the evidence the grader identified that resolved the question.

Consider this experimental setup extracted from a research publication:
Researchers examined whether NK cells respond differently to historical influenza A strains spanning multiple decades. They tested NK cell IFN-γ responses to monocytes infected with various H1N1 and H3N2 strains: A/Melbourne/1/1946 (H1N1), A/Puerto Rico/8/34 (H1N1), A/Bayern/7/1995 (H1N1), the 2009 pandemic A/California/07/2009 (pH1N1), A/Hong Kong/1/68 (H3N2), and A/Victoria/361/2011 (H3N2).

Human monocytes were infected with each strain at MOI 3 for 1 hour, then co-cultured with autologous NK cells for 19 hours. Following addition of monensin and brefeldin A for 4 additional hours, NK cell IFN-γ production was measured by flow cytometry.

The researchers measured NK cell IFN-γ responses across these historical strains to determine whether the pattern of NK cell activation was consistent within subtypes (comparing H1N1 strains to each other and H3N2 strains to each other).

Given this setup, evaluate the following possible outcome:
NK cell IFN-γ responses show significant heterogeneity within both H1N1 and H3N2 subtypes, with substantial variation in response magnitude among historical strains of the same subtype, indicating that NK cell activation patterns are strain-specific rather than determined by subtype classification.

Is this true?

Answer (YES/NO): YES